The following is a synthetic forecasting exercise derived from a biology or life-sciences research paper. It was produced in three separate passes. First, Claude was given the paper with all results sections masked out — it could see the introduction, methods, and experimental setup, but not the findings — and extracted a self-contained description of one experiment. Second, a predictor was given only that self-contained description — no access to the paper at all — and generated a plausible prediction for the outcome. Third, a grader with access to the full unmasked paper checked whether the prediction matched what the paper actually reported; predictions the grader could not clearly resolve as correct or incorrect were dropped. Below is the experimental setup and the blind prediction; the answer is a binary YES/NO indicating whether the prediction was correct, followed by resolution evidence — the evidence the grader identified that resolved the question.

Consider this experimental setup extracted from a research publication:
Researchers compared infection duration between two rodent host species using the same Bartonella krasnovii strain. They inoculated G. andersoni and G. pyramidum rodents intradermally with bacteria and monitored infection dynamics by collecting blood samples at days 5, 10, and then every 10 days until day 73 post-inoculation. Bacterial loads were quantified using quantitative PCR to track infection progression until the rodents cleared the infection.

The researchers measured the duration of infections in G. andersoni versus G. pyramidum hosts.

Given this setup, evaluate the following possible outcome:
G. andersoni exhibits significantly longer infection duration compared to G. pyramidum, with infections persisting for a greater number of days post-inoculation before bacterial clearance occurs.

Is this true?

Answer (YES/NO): NO